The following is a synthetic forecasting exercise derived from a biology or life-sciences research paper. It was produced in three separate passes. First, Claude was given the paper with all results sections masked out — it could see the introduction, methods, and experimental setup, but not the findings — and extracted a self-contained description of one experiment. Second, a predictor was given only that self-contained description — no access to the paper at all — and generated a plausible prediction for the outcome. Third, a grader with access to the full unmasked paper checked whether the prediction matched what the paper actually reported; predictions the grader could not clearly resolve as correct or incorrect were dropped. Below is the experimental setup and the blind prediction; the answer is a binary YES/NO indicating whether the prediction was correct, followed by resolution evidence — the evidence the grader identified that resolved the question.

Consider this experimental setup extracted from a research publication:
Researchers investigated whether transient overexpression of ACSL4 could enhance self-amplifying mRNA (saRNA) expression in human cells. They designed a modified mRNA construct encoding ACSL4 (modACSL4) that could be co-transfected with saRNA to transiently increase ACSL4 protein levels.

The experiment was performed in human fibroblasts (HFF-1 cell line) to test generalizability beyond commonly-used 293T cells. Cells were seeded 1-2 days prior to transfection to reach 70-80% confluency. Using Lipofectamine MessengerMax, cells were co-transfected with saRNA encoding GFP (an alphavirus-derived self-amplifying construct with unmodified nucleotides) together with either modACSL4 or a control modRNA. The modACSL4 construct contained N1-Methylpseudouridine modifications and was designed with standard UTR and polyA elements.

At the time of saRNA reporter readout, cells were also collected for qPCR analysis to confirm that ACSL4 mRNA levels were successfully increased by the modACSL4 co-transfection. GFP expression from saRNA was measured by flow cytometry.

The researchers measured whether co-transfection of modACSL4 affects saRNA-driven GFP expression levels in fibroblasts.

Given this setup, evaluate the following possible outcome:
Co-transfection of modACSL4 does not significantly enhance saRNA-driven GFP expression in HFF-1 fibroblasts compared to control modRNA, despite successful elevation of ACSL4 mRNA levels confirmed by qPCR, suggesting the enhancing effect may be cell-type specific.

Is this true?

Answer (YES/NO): NO